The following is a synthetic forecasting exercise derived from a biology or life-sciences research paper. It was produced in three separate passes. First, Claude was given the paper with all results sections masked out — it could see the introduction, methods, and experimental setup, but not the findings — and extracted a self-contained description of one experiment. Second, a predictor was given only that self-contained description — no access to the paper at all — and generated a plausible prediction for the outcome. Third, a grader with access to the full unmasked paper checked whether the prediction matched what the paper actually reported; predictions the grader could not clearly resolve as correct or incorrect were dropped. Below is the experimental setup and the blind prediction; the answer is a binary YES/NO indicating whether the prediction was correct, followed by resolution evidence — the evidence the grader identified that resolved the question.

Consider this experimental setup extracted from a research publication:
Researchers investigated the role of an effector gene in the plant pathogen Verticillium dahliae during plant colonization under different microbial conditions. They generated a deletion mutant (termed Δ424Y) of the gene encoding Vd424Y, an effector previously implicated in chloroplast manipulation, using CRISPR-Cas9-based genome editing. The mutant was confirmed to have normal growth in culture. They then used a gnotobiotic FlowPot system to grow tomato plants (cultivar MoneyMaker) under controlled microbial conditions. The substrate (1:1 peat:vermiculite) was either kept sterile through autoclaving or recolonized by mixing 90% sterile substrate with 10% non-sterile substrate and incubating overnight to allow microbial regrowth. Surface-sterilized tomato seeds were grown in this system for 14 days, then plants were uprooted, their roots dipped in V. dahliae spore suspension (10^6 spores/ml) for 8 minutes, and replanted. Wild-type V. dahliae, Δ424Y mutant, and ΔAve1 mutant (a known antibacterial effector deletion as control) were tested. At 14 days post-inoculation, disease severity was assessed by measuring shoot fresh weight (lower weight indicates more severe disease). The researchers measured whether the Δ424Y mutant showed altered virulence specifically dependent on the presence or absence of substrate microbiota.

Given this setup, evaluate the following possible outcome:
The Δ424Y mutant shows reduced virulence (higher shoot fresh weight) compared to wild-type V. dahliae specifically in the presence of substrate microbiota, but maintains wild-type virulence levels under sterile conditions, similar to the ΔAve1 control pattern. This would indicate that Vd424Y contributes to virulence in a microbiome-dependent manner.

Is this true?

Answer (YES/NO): YES